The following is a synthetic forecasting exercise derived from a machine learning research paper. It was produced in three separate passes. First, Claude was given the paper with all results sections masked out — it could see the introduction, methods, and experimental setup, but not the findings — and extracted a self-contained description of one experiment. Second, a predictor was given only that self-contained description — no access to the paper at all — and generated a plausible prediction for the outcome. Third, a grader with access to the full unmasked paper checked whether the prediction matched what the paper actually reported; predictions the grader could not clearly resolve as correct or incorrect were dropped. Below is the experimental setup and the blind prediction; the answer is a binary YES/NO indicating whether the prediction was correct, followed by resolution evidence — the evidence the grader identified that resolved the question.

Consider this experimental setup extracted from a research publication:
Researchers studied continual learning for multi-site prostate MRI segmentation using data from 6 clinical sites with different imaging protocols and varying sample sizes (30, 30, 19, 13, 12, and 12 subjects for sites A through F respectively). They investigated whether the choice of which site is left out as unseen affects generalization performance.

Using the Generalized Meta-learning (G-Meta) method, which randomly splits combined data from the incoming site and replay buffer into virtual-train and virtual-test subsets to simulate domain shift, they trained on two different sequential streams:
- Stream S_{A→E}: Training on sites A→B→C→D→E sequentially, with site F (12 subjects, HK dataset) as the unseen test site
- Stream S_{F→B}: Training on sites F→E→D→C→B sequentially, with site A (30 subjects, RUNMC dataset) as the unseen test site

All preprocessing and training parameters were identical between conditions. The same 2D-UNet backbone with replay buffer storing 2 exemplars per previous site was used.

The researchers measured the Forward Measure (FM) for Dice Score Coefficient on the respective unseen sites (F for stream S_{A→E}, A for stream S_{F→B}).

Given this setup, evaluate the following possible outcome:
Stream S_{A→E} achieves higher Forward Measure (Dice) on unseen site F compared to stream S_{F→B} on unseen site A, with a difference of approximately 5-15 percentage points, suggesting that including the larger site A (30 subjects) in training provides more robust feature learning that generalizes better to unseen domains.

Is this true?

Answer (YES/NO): YES